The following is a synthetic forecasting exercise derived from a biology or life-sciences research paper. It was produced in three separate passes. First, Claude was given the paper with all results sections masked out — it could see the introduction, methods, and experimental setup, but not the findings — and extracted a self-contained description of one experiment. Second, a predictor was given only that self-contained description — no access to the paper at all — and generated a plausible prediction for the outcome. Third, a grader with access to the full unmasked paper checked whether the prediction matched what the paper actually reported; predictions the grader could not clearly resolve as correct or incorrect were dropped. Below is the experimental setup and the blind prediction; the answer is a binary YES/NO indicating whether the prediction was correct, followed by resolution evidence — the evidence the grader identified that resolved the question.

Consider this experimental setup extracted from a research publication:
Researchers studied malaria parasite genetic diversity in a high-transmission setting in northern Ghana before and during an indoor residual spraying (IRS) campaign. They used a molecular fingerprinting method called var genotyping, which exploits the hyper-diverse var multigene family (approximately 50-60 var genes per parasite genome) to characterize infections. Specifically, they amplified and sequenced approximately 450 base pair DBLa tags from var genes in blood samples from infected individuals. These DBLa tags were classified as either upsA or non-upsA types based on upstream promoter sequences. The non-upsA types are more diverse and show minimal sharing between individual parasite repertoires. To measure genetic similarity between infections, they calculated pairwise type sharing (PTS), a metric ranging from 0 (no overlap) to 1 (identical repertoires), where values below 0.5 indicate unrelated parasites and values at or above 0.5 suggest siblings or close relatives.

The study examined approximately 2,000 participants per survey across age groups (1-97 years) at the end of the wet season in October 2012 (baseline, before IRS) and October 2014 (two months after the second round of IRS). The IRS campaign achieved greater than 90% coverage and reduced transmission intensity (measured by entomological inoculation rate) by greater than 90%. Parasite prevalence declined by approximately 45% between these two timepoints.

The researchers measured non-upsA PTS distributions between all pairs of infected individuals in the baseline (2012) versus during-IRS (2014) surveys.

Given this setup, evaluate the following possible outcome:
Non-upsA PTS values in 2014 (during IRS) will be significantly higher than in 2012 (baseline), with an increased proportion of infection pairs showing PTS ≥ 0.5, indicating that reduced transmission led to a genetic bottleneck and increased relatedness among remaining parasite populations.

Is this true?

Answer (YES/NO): NO